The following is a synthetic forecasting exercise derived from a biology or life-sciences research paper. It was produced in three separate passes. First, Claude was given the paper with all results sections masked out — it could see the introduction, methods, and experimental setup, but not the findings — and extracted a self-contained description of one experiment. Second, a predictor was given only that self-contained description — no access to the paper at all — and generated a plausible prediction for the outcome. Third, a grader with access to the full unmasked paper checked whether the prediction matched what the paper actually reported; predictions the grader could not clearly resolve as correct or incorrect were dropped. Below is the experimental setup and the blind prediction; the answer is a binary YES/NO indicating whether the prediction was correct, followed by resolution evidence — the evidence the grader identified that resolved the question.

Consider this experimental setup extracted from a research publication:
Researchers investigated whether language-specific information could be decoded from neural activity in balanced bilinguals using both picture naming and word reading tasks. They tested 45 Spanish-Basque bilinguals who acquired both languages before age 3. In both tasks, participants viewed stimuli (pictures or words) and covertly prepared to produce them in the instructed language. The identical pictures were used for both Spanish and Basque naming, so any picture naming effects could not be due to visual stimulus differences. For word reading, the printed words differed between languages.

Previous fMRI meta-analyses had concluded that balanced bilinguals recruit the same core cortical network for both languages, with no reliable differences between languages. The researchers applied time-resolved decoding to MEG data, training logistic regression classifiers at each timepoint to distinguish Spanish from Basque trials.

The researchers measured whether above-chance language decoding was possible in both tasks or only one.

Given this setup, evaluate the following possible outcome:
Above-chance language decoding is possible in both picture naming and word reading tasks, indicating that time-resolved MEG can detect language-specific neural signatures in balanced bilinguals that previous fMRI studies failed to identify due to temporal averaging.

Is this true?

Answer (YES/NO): YES